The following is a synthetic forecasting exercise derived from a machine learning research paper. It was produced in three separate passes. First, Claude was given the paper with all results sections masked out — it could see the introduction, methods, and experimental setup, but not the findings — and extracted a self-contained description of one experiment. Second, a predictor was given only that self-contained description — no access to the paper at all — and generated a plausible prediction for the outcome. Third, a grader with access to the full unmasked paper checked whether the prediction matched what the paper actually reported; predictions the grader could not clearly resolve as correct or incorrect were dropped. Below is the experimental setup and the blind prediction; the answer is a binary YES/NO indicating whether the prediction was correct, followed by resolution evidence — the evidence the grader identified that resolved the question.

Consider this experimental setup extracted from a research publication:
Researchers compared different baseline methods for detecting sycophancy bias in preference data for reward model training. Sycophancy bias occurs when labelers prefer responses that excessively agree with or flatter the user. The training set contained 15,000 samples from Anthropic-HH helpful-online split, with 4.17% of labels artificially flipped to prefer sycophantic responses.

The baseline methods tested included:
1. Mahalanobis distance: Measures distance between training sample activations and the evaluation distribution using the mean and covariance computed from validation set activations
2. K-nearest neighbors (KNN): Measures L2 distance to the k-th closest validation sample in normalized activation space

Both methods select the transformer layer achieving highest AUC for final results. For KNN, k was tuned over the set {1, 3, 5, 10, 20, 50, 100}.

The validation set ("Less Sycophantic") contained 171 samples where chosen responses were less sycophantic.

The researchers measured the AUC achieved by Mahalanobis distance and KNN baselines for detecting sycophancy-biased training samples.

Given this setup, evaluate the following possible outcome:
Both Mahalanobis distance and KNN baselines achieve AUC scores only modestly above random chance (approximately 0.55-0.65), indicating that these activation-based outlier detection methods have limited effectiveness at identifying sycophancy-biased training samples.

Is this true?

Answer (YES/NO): YES